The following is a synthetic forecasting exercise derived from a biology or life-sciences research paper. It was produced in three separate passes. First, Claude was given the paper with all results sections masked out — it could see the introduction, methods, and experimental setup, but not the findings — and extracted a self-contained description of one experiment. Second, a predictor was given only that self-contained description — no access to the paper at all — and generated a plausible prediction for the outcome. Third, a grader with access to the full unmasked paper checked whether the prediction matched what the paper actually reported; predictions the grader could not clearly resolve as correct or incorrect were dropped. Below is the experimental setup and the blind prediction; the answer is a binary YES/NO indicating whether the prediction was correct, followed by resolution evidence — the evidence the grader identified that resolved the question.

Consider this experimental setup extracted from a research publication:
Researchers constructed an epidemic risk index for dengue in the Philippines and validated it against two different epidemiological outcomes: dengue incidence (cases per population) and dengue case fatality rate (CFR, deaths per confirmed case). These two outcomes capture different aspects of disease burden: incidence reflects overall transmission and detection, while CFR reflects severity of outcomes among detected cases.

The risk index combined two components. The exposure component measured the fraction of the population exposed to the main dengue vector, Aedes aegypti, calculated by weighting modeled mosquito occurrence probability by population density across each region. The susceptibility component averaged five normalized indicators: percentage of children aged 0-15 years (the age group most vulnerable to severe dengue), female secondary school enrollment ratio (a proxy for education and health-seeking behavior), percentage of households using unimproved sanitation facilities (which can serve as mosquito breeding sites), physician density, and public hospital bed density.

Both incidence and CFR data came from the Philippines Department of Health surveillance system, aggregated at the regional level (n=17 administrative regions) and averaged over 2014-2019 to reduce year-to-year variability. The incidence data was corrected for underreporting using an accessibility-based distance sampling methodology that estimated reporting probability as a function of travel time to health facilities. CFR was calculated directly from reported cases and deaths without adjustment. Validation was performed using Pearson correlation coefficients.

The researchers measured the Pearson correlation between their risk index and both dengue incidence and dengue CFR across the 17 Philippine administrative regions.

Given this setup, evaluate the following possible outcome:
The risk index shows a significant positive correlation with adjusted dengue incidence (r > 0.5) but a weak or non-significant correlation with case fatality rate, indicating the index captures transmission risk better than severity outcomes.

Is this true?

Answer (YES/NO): YES